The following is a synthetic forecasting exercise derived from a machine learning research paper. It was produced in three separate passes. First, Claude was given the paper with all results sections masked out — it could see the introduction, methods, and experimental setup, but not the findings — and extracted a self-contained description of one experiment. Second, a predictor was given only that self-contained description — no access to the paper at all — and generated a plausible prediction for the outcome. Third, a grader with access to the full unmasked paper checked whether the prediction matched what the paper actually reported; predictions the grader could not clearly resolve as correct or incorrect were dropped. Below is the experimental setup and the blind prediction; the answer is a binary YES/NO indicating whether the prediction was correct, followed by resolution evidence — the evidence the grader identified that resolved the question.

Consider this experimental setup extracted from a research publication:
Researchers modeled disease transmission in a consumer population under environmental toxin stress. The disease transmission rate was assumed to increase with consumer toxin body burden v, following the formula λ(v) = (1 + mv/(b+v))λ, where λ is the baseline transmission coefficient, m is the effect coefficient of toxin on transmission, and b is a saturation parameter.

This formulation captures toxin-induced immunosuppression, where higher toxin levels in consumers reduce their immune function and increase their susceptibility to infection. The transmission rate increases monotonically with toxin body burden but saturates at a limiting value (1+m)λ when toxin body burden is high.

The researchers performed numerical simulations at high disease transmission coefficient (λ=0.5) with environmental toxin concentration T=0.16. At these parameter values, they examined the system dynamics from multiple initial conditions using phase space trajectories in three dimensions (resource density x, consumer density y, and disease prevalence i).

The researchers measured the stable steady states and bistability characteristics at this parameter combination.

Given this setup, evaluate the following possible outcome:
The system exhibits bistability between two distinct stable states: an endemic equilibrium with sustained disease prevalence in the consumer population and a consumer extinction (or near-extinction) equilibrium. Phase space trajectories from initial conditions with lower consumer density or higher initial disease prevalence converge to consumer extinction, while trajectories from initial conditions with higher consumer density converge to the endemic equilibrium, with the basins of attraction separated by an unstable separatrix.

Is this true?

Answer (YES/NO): NO